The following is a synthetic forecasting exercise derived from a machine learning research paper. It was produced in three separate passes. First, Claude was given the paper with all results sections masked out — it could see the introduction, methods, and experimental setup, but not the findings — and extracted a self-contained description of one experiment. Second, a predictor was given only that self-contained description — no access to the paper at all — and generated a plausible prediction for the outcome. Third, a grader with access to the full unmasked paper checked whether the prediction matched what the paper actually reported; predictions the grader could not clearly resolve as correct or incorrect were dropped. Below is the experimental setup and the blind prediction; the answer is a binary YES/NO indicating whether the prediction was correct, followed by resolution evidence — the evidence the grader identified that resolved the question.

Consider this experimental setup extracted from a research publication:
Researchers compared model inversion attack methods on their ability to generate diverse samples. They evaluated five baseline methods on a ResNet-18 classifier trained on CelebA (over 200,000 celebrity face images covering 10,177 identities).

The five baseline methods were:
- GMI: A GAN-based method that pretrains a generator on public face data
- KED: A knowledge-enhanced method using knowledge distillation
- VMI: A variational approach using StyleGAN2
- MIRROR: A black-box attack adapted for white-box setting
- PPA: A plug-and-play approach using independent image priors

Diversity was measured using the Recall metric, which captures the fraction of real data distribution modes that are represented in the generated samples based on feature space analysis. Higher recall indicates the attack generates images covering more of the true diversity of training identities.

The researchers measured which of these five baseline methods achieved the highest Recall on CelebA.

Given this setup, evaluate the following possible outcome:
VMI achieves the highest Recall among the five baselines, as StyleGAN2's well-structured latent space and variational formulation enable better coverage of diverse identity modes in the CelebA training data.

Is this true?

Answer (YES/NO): NO